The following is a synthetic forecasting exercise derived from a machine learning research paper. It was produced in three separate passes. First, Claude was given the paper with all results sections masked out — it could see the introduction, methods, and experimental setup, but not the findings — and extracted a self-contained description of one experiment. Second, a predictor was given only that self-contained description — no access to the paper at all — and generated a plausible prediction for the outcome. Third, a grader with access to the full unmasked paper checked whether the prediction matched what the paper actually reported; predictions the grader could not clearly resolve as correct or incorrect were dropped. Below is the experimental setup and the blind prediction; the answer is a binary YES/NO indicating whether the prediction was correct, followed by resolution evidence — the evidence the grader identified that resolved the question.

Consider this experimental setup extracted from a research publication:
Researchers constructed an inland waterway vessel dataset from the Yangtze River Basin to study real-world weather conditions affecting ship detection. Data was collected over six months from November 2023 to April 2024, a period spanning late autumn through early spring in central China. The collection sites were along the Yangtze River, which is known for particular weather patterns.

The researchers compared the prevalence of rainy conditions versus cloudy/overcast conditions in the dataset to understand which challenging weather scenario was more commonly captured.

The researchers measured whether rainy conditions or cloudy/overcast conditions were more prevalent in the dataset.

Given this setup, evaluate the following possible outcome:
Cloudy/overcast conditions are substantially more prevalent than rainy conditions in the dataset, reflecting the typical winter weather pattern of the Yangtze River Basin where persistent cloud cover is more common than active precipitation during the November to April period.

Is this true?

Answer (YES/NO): YES